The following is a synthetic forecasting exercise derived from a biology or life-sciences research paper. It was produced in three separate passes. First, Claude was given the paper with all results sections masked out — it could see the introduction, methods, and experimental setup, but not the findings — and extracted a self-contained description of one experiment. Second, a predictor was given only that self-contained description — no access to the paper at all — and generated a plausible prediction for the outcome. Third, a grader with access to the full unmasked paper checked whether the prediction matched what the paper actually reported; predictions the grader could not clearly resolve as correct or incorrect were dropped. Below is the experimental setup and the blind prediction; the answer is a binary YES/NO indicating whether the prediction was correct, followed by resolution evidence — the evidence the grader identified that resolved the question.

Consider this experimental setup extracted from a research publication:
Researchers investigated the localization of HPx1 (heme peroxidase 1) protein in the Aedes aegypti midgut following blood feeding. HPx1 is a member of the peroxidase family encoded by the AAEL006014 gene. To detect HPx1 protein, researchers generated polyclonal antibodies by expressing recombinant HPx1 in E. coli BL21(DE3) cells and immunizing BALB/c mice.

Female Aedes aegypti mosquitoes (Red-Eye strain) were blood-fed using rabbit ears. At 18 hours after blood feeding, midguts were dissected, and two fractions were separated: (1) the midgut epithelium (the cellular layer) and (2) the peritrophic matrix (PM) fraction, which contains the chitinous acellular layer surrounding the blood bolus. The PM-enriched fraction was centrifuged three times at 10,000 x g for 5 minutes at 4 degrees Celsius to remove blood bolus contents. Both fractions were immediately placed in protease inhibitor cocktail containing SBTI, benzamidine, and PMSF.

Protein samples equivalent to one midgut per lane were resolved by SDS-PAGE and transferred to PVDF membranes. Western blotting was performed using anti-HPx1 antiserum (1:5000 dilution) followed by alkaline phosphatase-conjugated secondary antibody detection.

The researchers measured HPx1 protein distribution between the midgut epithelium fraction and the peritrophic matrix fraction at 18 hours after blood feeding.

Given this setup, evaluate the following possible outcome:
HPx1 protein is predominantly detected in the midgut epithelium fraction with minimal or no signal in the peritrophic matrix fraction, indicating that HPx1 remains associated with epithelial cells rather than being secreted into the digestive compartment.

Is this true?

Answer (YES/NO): NO